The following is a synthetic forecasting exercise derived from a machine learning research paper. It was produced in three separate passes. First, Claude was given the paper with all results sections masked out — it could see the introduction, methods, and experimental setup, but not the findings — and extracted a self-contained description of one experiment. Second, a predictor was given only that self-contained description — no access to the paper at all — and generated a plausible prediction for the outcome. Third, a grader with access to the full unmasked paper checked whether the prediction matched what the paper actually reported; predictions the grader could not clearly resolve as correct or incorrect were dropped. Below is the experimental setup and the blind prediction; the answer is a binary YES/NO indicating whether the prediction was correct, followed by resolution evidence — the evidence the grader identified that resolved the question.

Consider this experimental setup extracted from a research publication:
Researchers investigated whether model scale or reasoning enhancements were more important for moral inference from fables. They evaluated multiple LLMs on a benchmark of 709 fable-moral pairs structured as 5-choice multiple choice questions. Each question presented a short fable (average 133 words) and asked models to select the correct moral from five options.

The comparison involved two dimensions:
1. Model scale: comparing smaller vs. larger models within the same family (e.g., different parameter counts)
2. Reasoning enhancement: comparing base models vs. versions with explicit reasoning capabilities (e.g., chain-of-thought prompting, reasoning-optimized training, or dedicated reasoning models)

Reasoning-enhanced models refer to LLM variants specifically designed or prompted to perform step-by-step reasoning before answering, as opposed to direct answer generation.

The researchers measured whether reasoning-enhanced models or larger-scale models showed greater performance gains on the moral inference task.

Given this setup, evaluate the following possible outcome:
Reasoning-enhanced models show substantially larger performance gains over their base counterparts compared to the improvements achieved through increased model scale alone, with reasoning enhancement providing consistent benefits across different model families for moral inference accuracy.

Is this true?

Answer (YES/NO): NO